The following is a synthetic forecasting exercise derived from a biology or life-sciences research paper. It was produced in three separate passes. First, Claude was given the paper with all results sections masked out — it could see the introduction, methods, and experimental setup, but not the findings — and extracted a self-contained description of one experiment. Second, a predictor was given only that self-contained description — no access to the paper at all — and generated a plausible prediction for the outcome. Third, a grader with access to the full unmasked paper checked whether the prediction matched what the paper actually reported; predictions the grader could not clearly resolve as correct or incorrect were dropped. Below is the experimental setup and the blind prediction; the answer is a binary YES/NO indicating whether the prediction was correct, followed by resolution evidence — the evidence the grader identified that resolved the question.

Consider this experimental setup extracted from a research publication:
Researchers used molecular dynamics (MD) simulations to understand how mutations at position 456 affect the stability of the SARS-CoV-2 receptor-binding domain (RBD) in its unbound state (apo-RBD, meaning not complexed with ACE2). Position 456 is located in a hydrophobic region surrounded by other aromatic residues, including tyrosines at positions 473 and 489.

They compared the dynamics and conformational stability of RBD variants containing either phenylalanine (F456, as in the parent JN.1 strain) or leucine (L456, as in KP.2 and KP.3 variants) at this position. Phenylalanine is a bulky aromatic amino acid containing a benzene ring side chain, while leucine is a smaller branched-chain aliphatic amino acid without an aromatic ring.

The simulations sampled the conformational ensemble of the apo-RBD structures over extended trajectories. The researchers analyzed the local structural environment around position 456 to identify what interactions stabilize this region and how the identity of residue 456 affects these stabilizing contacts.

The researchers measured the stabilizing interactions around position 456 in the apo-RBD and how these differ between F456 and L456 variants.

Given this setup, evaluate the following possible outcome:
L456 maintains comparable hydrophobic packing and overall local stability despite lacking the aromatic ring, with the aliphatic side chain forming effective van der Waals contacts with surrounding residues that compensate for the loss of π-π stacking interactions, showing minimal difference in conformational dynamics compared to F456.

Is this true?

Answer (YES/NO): NO